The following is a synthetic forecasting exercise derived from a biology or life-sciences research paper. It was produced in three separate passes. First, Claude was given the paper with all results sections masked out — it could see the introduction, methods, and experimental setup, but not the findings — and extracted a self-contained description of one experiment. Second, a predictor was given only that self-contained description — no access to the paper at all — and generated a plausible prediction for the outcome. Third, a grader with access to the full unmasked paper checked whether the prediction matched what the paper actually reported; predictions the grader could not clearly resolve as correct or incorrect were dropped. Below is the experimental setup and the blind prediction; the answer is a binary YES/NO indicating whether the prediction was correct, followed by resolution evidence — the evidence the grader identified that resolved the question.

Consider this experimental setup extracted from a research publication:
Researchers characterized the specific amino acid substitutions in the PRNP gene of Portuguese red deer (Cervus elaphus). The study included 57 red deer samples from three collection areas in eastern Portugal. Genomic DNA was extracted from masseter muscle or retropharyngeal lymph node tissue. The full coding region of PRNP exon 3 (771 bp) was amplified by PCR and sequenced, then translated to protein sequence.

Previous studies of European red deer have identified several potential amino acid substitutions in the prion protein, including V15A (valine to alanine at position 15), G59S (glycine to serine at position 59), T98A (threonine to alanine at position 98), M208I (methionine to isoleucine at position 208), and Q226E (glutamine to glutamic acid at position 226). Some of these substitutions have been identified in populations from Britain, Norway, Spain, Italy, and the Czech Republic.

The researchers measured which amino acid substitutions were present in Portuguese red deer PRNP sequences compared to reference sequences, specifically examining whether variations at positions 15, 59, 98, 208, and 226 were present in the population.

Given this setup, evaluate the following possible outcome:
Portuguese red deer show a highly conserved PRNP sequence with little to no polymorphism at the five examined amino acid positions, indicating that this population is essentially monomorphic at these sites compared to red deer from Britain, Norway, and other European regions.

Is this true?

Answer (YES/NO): NO